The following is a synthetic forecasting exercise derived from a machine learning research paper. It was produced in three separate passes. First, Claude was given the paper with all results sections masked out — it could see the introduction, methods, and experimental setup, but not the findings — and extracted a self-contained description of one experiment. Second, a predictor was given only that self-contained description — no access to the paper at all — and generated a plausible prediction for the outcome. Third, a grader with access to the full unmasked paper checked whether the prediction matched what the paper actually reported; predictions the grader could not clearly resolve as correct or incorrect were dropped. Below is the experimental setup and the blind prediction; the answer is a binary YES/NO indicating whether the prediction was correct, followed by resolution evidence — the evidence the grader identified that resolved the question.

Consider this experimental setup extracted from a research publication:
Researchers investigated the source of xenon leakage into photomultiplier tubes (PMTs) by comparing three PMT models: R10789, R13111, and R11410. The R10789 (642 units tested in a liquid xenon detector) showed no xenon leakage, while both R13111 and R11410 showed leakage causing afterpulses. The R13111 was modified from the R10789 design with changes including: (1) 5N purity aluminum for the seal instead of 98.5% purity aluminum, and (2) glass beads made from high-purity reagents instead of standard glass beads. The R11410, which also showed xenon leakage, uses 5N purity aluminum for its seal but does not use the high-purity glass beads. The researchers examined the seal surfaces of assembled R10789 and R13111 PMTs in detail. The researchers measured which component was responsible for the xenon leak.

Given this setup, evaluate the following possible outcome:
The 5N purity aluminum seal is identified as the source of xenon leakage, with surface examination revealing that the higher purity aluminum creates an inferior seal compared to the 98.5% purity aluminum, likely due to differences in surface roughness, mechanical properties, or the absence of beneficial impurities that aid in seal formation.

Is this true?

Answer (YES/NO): NO